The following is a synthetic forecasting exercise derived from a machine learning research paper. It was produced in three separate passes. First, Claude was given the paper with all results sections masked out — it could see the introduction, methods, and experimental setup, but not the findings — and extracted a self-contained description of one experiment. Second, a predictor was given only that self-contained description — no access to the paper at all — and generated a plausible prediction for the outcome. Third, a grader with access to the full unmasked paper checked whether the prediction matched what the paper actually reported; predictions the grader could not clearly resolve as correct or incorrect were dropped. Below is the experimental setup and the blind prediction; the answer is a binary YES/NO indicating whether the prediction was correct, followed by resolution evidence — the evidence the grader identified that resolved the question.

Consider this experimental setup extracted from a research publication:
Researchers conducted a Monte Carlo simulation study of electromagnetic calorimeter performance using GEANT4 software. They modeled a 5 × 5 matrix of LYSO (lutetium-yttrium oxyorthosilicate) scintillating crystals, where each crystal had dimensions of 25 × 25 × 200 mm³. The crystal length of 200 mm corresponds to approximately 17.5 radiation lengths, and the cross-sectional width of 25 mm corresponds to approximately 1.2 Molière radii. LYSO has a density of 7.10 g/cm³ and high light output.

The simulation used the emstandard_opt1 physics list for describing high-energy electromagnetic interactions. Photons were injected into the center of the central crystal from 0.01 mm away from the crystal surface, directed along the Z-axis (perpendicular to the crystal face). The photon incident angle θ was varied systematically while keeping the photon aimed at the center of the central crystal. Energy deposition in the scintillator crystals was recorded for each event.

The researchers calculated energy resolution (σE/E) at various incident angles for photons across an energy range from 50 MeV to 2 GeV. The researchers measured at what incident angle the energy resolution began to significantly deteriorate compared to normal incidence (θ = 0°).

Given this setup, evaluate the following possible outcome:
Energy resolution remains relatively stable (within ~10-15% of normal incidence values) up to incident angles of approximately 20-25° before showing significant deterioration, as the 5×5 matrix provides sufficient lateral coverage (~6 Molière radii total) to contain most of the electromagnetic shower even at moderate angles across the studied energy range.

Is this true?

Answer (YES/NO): NO